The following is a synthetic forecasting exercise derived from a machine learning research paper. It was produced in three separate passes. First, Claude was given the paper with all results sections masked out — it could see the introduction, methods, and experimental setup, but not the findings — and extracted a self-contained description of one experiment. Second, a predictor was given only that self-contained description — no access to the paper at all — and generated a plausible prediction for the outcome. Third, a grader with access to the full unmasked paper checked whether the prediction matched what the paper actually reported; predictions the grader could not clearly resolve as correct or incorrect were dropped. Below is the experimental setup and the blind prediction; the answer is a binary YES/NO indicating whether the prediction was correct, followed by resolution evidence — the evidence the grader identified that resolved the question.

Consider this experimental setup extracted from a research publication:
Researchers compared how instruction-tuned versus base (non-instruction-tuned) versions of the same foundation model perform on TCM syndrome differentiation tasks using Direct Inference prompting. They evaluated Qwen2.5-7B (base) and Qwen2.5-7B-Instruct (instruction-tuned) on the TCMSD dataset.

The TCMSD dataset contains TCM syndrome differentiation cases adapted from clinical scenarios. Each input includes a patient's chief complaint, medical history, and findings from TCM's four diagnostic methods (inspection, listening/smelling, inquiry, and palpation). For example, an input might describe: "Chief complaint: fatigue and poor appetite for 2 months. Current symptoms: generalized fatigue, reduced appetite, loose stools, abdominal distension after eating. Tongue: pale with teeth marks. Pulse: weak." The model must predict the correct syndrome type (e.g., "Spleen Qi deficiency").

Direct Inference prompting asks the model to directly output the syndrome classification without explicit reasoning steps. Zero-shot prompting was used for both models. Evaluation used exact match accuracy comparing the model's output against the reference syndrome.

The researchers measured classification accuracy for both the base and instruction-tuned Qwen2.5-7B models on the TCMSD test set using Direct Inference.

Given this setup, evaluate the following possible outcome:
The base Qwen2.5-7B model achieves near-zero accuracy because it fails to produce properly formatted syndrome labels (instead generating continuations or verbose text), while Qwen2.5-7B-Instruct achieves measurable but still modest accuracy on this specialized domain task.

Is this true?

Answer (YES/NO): NO